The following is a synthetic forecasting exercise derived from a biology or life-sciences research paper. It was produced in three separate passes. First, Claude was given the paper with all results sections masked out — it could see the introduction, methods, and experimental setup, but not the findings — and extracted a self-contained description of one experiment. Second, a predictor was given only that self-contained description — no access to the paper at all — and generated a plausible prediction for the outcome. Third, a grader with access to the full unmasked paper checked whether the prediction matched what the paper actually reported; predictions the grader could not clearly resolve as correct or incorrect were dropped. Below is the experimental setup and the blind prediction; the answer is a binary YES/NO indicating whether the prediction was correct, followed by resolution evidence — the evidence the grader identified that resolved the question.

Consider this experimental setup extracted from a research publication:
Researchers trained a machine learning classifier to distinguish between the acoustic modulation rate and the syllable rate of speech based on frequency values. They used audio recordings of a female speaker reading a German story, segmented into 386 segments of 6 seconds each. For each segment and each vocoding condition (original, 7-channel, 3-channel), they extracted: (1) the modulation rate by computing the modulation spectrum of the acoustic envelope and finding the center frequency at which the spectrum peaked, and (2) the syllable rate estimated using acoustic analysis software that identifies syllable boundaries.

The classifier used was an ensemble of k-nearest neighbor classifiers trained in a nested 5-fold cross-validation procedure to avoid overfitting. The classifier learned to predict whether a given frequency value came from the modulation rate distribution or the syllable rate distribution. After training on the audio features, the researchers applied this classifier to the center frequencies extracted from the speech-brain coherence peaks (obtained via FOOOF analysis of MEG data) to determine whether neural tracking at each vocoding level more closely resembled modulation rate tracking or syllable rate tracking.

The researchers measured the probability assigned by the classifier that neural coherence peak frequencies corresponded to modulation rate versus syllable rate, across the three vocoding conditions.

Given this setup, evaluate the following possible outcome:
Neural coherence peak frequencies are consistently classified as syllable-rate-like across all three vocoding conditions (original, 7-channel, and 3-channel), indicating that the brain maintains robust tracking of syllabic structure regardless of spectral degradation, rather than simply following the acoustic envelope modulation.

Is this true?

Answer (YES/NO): NO